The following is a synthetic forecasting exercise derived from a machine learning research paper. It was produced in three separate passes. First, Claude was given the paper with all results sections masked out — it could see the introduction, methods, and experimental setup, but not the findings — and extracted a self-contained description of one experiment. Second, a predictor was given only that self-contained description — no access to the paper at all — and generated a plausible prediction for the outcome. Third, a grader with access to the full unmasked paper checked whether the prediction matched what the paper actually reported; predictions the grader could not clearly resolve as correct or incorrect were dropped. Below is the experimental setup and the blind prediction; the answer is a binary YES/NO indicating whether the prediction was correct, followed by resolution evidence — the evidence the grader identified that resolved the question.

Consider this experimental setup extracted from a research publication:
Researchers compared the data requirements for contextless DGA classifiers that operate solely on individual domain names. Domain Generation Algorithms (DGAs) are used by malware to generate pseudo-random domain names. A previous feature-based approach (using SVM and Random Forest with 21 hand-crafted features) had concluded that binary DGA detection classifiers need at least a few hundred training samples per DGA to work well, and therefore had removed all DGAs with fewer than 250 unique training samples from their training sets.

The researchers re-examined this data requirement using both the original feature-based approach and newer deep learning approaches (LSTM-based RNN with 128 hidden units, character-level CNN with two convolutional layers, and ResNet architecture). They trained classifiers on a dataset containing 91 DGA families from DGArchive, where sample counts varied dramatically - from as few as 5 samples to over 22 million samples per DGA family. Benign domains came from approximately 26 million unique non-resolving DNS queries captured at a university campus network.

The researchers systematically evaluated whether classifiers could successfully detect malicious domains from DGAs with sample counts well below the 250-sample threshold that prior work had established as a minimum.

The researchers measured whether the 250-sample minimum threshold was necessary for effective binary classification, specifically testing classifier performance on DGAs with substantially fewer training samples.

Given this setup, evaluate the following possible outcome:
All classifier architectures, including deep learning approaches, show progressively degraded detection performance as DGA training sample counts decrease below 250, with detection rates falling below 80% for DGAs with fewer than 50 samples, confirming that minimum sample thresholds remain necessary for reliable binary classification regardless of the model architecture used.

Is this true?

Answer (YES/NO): NO